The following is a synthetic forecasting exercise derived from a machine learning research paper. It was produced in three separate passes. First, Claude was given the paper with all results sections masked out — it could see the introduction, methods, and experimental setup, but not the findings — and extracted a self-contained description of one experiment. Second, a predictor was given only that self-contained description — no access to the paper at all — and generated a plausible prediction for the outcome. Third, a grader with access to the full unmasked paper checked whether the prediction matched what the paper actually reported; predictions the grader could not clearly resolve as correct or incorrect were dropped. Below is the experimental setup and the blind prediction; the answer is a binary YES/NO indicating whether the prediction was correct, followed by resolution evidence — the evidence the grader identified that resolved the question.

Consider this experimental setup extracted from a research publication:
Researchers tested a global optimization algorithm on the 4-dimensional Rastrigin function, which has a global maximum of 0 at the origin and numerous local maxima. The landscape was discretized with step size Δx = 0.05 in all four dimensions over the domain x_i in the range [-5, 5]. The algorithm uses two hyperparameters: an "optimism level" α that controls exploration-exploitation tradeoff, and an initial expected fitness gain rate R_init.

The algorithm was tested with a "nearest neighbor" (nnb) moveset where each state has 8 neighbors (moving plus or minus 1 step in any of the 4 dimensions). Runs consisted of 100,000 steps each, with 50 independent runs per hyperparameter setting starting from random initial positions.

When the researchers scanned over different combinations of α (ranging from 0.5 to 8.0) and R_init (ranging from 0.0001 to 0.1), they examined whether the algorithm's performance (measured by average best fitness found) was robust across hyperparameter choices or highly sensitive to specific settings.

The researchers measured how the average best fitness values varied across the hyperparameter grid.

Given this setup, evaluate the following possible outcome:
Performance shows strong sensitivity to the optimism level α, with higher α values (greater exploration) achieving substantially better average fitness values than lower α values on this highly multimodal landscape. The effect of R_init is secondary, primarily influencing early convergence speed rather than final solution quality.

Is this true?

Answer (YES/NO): NO